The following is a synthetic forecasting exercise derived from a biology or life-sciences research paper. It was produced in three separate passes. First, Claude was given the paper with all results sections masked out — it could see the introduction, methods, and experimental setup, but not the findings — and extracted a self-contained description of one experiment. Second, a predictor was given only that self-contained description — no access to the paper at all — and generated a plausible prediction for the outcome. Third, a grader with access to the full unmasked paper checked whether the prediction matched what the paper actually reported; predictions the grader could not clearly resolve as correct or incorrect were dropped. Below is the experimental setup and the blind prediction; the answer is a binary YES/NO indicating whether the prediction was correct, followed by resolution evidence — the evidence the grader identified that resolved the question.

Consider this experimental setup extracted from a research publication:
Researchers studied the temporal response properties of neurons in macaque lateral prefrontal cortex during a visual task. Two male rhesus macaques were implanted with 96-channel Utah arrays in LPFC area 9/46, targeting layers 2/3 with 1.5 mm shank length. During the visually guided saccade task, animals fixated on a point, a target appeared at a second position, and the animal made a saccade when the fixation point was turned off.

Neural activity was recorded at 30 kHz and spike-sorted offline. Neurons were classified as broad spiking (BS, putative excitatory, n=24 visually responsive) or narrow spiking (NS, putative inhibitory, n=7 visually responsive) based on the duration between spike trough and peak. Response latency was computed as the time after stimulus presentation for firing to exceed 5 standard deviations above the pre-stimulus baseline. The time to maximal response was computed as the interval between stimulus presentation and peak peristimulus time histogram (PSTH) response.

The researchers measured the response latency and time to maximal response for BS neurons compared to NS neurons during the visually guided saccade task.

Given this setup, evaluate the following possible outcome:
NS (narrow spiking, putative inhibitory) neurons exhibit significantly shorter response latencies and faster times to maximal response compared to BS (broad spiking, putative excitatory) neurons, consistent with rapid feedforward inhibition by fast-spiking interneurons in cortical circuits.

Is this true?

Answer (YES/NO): NO